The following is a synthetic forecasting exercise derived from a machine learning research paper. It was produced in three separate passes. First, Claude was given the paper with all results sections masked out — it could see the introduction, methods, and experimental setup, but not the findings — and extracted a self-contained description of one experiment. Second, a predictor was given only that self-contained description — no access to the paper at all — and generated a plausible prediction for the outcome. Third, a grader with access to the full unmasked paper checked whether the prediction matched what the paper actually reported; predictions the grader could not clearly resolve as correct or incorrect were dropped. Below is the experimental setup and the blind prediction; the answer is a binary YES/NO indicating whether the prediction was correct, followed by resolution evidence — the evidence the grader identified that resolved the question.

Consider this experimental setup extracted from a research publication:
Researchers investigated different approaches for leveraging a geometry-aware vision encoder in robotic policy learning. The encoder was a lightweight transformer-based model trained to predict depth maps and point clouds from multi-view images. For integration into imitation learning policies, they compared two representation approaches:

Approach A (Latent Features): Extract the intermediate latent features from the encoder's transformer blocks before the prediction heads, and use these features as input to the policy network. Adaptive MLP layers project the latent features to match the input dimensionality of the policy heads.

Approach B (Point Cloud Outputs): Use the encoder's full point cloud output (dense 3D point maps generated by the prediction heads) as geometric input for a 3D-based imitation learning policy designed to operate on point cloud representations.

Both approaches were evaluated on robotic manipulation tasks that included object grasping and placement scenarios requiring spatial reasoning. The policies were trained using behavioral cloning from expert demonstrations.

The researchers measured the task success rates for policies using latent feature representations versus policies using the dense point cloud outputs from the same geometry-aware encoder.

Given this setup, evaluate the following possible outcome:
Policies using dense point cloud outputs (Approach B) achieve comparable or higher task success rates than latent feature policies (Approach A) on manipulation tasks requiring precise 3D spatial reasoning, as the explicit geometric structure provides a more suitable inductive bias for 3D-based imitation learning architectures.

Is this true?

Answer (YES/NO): NO